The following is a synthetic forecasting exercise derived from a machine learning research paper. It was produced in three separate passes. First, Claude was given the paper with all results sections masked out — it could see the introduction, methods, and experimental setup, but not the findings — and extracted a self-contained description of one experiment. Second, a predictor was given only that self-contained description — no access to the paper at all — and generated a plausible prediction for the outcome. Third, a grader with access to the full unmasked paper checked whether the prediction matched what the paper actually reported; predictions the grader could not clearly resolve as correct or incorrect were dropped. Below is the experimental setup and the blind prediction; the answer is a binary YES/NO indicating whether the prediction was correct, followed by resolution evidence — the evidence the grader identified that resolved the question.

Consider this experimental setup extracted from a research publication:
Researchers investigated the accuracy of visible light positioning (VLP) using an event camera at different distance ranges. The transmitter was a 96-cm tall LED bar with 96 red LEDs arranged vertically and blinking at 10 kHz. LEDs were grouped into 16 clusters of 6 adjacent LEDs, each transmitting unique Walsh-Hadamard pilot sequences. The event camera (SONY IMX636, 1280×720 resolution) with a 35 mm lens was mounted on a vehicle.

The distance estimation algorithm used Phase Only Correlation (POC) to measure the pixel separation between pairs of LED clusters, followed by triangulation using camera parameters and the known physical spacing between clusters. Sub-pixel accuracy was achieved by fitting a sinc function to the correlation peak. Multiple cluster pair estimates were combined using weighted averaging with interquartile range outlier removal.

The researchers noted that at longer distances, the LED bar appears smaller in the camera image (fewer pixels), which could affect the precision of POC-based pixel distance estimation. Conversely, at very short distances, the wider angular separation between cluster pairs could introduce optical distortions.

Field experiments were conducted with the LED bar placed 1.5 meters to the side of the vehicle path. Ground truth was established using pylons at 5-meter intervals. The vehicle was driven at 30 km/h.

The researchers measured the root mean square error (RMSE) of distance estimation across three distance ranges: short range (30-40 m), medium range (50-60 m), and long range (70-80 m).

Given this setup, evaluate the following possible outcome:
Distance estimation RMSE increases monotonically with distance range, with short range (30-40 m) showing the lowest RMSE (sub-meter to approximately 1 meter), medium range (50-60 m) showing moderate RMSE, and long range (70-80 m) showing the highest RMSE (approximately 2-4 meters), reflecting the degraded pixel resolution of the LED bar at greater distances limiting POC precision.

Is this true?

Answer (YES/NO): NO